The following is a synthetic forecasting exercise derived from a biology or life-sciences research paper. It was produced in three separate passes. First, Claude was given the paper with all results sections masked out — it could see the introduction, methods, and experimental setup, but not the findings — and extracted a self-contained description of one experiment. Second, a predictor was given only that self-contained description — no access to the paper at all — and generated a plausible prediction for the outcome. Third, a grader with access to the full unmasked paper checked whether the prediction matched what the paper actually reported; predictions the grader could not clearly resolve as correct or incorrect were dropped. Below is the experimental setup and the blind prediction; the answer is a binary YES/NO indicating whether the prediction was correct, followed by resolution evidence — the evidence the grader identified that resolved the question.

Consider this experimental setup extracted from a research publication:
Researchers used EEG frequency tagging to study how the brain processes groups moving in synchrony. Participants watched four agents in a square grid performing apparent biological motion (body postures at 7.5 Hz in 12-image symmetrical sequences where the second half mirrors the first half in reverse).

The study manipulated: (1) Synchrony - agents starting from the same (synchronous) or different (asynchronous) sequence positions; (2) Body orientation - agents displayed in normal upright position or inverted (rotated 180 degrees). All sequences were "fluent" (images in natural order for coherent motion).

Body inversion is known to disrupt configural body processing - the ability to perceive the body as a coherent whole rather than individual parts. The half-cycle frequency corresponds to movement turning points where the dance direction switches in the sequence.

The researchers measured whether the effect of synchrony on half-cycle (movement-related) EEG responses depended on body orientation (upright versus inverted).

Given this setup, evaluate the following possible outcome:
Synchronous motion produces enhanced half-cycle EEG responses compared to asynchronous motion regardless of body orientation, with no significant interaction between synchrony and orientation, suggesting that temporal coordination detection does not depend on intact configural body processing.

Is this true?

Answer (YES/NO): YES